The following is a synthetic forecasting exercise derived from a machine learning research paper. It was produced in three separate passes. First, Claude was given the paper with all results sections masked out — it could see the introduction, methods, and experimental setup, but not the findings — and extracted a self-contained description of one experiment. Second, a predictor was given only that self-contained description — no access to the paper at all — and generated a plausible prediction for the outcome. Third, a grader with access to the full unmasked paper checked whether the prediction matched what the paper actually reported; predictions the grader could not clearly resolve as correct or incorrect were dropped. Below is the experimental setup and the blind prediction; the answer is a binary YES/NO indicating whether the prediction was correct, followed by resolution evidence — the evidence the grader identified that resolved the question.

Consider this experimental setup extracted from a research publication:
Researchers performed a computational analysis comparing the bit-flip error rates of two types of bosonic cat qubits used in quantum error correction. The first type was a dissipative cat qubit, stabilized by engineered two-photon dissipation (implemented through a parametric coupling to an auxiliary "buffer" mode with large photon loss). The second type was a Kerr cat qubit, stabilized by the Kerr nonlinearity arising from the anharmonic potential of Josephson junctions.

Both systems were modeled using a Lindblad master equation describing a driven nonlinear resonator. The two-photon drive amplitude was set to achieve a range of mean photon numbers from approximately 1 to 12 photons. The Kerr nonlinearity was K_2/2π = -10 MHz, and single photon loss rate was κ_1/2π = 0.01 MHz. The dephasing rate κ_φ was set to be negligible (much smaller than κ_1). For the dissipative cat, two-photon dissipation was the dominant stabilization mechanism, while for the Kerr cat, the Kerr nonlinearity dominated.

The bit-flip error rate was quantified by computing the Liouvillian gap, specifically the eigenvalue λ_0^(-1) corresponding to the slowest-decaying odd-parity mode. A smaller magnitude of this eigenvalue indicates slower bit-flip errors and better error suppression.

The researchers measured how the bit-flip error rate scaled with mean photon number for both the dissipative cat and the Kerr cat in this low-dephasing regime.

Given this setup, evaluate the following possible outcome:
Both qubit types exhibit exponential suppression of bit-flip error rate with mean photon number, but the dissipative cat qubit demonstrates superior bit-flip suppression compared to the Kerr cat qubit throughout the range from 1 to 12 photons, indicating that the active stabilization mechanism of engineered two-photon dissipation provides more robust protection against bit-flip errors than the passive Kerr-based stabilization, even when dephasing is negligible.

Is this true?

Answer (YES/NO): NO